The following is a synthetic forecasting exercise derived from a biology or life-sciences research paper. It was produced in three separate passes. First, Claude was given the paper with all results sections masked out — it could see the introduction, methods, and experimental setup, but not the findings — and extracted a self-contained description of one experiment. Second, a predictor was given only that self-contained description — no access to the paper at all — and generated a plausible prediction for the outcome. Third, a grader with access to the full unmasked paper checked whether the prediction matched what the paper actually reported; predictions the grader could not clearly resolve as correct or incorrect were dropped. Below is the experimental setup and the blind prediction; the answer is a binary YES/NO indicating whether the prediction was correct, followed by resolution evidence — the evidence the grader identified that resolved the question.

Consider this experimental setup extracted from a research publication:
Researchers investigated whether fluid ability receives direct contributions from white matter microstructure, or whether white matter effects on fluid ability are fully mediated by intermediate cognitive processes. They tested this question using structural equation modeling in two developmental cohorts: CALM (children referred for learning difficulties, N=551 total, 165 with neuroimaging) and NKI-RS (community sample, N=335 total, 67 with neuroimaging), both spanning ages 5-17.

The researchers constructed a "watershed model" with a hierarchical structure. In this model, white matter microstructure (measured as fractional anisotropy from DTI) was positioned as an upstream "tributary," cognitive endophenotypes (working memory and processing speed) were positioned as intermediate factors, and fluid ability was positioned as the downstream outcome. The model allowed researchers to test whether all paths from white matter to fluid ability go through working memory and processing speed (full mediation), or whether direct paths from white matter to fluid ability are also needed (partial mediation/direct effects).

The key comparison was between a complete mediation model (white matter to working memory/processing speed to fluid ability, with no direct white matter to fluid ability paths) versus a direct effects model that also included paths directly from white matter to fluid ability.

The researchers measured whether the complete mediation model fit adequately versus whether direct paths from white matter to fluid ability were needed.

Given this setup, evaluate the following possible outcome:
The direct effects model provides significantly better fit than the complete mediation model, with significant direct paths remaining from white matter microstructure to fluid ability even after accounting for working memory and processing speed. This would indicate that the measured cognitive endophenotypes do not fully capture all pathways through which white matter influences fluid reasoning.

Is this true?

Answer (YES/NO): NO